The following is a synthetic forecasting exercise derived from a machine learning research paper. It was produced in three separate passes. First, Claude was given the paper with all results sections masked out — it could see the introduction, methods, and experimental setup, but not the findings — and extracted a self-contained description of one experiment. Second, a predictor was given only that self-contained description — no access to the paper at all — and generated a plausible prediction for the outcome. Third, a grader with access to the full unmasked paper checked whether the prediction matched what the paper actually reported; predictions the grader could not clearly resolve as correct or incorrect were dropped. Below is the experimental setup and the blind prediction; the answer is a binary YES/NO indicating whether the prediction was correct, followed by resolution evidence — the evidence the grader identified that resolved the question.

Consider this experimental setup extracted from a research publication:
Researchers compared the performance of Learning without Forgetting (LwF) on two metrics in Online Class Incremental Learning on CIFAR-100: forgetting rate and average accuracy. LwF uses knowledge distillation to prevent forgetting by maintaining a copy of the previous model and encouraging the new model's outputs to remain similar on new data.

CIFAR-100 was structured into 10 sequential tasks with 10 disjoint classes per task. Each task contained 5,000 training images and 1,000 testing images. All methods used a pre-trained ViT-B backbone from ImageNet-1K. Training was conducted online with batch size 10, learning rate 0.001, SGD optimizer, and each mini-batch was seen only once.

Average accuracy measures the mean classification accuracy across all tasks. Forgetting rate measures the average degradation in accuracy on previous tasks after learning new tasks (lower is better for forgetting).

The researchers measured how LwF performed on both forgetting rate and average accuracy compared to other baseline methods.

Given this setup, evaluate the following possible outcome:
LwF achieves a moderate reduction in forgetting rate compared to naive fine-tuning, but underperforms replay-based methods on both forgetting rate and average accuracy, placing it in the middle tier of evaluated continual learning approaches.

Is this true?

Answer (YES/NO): NO